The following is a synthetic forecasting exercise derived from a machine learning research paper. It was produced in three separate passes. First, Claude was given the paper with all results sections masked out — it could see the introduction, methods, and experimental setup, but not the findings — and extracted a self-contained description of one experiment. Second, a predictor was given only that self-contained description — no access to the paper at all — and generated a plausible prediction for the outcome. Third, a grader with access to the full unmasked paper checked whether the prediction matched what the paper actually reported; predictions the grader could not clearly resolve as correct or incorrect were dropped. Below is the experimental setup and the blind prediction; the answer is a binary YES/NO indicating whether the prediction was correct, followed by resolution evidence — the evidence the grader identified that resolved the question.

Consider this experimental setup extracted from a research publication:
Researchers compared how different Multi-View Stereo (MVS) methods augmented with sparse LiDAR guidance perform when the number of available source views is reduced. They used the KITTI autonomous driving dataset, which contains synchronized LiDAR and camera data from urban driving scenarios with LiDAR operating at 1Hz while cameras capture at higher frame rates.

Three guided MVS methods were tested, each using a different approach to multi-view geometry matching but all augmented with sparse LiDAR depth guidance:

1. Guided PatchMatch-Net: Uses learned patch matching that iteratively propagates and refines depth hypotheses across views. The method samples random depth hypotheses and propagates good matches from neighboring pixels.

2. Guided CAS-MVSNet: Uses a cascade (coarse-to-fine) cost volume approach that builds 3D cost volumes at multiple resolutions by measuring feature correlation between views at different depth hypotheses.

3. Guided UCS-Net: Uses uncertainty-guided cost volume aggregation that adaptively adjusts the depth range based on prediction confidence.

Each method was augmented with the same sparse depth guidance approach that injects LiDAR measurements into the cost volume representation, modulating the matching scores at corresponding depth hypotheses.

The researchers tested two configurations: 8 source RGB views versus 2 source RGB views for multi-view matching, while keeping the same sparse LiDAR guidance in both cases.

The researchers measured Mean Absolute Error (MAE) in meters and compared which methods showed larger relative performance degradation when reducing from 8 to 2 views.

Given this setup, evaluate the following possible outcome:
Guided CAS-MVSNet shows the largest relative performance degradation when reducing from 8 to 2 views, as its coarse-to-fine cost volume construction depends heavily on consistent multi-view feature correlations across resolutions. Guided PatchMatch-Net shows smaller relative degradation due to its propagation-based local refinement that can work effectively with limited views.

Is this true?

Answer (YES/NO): NO